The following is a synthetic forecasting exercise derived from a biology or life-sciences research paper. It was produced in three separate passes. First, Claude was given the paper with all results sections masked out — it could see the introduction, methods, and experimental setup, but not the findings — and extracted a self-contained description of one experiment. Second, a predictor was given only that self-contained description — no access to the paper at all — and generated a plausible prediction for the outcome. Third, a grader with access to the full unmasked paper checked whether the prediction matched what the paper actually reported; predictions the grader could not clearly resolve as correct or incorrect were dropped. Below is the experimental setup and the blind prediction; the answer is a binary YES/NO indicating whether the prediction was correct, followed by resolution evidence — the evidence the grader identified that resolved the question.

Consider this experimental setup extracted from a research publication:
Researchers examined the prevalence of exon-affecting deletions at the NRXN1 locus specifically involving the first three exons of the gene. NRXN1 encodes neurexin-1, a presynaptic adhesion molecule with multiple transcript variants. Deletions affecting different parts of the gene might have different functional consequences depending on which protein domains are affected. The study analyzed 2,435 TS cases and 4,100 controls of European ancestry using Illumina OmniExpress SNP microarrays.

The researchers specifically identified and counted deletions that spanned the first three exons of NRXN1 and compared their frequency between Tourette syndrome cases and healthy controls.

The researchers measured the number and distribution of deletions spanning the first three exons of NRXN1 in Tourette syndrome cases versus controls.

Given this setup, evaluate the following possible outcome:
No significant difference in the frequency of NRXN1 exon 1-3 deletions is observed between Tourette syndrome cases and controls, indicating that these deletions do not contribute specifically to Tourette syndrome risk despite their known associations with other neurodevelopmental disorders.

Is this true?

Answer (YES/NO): NO